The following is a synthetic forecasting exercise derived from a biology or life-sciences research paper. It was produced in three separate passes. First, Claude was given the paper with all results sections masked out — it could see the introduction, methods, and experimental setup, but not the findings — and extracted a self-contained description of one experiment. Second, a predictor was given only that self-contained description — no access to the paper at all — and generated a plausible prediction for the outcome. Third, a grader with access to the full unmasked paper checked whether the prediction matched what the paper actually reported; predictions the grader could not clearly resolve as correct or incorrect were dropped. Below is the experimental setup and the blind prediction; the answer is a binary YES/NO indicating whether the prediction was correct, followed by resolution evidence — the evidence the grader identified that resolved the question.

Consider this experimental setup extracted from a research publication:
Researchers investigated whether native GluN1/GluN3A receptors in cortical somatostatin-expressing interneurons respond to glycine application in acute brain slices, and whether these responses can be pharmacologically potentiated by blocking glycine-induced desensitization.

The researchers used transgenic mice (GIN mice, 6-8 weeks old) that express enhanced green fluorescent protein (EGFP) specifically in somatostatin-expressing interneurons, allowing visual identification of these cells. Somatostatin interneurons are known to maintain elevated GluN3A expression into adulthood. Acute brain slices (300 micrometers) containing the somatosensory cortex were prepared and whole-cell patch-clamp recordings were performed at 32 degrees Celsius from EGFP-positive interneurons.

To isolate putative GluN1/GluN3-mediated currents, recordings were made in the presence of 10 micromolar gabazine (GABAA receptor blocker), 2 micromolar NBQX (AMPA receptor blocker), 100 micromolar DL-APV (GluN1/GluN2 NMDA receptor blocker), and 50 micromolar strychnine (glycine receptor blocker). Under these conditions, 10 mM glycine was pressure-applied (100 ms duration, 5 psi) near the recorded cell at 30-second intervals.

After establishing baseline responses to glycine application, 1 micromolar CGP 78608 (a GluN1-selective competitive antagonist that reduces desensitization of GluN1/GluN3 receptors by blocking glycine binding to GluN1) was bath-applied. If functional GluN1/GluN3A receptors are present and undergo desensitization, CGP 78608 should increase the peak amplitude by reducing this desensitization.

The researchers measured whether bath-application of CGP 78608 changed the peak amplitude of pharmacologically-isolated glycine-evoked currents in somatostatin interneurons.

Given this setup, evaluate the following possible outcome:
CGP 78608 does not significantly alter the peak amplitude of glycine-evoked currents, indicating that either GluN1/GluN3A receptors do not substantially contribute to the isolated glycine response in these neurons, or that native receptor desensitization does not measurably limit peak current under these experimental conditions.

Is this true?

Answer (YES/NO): NO